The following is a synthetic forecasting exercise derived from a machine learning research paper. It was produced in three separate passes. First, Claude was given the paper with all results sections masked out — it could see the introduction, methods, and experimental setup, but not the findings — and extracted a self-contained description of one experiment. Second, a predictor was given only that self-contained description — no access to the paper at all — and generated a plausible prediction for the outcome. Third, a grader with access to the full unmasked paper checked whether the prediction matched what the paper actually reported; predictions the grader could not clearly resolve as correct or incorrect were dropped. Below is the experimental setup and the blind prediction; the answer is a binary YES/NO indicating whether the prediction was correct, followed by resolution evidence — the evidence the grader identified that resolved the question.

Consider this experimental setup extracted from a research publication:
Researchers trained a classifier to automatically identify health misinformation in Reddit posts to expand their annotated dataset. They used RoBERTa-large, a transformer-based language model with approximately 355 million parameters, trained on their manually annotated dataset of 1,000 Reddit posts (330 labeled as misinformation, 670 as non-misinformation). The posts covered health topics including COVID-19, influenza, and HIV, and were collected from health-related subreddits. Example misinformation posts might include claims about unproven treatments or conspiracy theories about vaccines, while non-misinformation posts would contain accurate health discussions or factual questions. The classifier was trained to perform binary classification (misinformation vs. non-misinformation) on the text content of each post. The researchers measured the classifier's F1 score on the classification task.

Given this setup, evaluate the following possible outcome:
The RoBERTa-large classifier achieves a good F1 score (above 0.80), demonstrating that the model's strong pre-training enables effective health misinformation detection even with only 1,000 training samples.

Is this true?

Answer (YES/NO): NO